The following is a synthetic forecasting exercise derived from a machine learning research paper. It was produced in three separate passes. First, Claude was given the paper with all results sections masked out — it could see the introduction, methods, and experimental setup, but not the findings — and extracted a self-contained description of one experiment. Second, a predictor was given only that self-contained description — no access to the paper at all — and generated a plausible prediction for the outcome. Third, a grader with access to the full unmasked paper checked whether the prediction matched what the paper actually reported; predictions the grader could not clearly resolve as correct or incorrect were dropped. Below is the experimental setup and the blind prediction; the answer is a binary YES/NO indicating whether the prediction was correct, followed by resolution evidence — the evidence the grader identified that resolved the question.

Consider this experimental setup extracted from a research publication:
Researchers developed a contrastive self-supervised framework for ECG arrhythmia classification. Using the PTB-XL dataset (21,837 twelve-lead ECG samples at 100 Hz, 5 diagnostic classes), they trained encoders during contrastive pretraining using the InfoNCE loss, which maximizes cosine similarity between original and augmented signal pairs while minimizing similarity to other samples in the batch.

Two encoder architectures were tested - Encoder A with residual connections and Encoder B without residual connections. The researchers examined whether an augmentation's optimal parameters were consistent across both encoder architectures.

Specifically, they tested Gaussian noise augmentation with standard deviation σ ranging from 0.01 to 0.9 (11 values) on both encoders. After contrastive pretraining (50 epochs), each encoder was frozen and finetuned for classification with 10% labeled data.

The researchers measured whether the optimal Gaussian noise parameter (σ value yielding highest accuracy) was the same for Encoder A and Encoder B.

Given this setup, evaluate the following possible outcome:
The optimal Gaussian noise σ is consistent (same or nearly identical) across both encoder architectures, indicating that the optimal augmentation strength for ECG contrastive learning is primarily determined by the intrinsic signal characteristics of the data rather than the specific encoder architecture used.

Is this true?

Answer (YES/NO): YES